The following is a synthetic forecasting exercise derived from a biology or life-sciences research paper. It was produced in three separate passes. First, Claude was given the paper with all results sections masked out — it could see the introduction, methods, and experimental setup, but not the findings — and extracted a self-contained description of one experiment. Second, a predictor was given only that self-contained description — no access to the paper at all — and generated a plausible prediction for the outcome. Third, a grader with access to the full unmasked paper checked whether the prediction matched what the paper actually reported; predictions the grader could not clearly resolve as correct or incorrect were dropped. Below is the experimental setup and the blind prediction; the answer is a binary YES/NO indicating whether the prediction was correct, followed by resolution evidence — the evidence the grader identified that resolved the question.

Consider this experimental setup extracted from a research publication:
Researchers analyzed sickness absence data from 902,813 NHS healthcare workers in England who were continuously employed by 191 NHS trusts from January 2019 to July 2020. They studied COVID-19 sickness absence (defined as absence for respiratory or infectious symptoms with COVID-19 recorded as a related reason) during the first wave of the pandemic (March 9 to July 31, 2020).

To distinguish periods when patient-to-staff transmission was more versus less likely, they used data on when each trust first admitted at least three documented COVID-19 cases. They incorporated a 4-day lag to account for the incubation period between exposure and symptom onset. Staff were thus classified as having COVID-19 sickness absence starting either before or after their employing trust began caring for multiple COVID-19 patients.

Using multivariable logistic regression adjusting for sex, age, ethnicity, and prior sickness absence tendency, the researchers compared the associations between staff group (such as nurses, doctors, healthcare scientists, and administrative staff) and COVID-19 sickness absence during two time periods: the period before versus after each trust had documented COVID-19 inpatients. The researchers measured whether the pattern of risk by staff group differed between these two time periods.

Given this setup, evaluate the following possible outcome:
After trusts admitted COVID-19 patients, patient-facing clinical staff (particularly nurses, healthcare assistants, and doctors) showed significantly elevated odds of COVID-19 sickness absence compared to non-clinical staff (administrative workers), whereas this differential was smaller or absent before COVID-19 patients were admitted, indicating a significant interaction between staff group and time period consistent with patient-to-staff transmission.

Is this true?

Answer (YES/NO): NO